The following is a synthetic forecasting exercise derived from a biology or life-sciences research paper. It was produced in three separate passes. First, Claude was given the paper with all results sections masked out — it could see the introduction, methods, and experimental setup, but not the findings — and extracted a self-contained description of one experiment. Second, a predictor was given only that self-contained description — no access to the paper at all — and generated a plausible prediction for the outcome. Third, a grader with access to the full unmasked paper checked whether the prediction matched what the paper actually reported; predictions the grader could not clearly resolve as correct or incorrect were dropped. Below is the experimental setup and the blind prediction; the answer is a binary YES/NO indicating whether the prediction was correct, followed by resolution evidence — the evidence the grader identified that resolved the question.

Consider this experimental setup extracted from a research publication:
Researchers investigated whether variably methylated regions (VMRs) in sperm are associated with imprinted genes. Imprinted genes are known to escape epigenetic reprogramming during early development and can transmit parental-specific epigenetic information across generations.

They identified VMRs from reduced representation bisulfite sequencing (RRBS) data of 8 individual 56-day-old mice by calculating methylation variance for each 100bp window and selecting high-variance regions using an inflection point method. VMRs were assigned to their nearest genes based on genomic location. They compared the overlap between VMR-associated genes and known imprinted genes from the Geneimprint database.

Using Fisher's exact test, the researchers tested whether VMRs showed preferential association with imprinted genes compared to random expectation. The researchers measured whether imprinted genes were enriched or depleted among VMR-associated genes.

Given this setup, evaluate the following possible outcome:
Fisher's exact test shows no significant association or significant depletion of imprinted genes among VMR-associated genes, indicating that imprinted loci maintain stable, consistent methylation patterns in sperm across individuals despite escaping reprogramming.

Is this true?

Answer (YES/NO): YES